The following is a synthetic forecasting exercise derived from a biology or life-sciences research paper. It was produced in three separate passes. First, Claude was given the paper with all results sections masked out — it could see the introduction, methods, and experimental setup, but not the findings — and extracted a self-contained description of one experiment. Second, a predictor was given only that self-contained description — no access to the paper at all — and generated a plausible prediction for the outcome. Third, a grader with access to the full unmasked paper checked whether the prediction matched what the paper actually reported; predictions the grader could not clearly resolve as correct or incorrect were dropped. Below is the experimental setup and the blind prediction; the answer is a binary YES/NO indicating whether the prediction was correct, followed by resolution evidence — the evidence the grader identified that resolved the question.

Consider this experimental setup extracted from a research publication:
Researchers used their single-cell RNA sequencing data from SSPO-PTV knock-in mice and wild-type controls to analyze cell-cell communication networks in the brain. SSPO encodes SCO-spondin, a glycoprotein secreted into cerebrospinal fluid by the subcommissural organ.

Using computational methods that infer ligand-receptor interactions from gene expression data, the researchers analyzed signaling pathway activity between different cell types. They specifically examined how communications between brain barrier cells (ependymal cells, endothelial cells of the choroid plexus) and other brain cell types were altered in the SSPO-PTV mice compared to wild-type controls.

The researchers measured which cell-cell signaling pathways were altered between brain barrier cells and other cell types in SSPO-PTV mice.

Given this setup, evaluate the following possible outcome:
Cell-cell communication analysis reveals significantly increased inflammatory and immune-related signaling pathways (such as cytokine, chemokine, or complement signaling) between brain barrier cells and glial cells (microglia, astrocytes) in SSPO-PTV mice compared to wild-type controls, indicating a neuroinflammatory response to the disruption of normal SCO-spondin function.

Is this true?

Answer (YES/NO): NO